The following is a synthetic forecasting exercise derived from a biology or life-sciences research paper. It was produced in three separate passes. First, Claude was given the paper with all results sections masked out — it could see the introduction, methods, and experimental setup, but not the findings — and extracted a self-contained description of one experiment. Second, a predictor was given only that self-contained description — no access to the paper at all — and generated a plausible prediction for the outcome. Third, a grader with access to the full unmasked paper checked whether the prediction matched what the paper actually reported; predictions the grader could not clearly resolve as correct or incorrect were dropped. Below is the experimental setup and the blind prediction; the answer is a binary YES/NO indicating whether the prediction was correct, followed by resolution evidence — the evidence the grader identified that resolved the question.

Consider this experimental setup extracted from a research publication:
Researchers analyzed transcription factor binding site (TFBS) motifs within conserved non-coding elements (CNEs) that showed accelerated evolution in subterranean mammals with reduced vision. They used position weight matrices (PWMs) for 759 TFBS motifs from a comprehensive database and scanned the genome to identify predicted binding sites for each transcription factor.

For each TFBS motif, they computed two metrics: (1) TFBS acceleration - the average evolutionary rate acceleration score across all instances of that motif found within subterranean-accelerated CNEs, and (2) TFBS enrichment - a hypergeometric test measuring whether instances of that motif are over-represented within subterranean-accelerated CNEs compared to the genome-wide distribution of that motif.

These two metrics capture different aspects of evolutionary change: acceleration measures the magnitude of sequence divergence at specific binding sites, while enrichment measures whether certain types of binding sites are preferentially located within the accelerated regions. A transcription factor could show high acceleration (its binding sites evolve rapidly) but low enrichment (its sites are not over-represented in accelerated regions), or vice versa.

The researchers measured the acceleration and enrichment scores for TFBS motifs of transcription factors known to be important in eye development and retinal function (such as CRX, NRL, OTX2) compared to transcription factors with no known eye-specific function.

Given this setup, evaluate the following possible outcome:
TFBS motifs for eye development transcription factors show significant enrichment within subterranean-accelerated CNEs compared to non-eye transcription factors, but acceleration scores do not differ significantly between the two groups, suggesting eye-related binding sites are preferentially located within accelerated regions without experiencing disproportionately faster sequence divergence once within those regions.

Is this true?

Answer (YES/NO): NO